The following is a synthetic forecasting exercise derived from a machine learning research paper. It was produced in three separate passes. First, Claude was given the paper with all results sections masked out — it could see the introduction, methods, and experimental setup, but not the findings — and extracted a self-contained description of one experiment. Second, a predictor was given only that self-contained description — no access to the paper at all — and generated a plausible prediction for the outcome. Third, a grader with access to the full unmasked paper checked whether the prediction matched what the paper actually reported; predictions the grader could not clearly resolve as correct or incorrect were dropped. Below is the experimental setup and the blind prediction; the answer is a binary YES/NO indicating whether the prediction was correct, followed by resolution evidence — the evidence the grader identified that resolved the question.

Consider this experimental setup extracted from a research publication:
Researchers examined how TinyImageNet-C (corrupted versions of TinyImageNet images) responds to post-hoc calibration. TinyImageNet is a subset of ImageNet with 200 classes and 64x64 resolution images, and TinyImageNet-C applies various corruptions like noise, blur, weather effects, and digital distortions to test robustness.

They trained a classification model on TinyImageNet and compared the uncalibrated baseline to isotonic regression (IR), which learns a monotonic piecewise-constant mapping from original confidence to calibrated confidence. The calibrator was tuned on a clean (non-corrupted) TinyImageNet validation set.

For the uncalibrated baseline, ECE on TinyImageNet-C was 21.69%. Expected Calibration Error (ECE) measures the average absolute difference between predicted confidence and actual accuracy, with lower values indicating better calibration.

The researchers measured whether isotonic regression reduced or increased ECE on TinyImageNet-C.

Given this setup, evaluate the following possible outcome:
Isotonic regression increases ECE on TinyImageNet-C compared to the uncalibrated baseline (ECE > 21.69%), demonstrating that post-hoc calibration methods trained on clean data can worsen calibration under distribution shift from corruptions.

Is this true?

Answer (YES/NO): NO